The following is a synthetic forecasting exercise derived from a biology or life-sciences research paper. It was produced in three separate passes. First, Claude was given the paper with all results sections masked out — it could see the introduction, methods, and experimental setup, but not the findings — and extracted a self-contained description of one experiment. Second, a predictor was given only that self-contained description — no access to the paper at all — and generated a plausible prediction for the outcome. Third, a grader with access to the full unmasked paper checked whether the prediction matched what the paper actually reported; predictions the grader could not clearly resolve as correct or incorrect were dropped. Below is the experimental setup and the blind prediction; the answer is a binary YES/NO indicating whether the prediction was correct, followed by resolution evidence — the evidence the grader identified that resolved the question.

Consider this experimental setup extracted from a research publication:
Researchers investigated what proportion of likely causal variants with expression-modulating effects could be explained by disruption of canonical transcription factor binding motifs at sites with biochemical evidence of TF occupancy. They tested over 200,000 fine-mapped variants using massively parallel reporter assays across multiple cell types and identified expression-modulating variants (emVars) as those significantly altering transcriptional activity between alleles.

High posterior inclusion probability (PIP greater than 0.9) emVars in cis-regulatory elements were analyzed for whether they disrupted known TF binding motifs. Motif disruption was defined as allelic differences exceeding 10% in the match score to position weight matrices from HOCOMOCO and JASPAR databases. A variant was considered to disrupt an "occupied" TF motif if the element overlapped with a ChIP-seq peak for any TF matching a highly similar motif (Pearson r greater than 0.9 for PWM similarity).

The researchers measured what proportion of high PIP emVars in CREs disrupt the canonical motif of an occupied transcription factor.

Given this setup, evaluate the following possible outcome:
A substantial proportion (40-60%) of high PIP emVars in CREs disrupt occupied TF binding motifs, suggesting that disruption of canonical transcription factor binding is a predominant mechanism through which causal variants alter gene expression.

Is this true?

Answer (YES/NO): YES